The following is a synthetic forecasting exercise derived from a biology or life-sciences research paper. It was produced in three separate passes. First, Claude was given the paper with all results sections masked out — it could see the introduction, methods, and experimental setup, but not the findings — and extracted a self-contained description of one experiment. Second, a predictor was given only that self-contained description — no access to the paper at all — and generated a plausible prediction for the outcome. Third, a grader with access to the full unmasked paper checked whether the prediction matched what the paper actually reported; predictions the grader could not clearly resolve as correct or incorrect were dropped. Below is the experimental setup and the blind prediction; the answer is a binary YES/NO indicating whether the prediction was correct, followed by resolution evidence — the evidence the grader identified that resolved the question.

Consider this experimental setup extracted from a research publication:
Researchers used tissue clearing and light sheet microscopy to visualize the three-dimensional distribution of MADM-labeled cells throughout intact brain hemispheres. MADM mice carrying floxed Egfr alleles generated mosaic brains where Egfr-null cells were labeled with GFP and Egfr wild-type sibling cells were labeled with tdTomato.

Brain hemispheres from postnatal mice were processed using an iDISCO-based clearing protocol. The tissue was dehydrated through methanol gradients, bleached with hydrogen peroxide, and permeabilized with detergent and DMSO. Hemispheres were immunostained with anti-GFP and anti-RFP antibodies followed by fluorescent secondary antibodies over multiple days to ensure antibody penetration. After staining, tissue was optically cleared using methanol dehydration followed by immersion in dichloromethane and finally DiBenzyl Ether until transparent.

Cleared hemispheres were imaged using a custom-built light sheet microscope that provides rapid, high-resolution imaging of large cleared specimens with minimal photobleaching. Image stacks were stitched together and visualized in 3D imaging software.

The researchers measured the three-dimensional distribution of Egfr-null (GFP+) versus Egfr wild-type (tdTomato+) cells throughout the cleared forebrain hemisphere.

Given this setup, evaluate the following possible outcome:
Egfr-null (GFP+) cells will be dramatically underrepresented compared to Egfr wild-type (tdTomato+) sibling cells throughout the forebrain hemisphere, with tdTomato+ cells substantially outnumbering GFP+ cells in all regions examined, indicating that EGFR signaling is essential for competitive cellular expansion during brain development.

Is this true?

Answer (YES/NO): NO